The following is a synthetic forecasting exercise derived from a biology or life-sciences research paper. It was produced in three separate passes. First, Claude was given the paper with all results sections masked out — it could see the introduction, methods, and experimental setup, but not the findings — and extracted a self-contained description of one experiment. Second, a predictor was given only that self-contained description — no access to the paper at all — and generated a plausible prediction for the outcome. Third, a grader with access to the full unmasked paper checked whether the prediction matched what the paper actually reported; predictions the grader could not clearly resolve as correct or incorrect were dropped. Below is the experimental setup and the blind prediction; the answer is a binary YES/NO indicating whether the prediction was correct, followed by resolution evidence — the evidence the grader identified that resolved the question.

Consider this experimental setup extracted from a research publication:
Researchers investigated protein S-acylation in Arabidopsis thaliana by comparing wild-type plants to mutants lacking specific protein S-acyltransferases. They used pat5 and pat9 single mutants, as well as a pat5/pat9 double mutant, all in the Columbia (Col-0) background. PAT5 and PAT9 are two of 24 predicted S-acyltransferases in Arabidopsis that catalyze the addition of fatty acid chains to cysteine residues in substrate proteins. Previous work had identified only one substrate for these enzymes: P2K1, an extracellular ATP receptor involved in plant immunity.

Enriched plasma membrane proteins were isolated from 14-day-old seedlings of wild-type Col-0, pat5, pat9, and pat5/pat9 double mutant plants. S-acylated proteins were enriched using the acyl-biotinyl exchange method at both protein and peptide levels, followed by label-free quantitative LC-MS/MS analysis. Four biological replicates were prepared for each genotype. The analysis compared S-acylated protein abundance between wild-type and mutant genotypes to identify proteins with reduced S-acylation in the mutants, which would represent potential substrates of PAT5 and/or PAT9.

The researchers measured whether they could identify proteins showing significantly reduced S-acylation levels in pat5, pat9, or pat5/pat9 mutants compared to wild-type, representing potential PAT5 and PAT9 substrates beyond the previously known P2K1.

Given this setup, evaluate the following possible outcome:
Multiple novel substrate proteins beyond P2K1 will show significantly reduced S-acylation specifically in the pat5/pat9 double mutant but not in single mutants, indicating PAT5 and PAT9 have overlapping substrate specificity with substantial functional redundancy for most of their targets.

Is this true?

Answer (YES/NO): NO